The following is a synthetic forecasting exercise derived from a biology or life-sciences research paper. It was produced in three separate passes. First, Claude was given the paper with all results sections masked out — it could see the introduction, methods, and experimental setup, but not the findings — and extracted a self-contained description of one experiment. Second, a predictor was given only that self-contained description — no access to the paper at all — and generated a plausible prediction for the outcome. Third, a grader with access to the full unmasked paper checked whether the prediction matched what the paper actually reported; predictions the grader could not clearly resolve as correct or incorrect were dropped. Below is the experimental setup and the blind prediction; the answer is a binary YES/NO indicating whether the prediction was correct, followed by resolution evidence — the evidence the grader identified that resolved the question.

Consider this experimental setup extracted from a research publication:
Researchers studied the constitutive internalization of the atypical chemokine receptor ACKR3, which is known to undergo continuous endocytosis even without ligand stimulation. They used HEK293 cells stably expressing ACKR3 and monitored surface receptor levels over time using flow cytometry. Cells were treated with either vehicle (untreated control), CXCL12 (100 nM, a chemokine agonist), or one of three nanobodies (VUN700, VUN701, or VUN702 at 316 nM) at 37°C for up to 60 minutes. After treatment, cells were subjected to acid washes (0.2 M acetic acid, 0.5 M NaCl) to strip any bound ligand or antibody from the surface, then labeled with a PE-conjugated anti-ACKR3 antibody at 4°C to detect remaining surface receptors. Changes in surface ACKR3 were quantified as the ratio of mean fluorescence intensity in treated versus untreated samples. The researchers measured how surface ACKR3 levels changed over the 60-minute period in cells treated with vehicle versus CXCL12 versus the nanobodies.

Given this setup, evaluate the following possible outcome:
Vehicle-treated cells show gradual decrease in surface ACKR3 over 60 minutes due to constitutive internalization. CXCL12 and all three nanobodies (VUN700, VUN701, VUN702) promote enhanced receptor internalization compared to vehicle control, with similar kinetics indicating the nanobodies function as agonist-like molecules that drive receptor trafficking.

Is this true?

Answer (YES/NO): NO